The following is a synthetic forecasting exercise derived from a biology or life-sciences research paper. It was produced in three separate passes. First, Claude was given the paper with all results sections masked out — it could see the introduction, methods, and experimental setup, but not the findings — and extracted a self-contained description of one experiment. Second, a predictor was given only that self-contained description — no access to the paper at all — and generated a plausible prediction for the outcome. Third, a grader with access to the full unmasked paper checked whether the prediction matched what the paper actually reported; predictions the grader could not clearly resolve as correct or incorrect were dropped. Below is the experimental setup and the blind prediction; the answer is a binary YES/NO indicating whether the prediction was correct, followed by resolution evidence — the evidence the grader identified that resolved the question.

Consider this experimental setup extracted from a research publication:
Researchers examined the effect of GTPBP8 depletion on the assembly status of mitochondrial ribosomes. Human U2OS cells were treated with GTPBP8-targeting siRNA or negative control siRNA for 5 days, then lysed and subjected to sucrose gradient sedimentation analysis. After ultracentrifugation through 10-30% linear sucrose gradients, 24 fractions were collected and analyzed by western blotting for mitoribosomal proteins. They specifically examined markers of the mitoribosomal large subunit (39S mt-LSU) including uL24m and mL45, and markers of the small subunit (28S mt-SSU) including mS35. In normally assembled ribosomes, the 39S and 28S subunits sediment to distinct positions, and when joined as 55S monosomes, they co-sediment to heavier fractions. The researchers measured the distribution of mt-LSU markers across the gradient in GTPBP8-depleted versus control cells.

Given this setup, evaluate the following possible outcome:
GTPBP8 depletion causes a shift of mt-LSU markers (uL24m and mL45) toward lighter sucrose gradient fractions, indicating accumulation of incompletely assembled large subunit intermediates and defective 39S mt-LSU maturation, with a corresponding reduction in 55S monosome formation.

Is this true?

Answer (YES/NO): NO